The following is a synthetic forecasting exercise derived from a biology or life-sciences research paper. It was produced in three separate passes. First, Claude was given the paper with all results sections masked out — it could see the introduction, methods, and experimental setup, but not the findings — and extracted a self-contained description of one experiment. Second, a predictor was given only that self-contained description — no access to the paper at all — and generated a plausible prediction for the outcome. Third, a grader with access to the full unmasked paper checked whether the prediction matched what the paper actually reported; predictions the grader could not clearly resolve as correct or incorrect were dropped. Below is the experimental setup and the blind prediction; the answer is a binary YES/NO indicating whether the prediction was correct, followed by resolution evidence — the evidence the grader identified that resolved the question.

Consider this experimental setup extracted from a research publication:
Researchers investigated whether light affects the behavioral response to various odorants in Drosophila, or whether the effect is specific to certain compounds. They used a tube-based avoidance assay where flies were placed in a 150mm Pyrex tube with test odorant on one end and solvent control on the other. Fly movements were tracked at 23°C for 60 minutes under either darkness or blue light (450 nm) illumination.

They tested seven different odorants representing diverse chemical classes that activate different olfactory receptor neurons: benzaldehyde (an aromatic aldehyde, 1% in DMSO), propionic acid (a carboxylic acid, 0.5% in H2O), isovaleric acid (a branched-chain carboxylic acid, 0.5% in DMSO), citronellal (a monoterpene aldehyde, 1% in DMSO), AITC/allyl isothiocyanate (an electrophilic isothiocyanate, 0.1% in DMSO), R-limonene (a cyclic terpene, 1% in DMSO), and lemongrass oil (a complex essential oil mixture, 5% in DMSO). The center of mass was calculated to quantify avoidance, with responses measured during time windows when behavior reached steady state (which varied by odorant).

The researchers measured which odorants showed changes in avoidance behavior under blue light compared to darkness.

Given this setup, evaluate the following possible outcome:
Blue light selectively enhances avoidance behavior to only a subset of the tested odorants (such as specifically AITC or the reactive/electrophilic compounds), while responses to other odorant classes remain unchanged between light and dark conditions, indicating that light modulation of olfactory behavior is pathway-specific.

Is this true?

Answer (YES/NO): NO